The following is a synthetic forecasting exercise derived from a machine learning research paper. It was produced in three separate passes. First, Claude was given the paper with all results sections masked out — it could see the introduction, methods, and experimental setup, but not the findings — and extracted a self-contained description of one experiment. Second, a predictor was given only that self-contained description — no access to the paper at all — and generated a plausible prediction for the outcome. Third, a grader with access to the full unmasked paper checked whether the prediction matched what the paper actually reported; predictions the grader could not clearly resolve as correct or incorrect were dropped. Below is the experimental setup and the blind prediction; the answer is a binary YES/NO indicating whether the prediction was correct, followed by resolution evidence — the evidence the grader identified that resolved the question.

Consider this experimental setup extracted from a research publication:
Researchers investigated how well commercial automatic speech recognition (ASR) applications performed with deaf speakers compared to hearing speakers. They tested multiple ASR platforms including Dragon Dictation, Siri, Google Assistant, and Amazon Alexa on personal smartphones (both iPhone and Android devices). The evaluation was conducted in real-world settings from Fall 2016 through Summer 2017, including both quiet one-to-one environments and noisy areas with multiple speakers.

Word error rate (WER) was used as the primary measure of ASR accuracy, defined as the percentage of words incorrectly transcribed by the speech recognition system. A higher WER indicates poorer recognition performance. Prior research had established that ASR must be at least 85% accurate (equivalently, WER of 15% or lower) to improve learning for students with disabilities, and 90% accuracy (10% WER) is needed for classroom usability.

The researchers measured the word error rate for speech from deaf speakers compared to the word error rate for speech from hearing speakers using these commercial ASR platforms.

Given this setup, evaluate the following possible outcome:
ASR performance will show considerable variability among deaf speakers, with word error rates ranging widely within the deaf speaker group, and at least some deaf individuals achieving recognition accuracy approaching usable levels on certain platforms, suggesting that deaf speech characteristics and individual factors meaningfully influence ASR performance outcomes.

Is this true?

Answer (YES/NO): NO